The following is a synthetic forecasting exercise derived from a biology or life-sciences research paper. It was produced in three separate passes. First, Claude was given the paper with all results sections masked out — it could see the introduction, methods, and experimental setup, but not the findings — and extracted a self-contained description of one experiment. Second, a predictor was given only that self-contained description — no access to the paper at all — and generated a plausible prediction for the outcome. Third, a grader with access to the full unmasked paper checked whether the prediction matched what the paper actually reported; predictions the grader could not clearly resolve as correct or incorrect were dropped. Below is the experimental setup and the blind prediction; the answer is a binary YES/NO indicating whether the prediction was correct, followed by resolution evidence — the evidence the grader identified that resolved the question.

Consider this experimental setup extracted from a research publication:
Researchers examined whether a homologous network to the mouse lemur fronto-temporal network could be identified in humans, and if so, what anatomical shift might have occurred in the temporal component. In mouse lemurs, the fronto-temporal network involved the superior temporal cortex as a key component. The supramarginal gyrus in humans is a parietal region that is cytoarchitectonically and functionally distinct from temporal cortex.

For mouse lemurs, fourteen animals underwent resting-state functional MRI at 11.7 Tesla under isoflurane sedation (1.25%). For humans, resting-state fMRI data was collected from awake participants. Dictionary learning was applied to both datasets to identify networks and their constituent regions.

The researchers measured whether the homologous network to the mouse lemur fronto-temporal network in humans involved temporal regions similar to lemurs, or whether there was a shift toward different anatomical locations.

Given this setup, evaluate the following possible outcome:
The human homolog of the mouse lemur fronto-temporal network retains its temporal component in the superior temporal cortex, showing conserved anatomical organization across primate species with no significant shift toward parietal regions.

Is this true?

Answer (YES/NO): NO